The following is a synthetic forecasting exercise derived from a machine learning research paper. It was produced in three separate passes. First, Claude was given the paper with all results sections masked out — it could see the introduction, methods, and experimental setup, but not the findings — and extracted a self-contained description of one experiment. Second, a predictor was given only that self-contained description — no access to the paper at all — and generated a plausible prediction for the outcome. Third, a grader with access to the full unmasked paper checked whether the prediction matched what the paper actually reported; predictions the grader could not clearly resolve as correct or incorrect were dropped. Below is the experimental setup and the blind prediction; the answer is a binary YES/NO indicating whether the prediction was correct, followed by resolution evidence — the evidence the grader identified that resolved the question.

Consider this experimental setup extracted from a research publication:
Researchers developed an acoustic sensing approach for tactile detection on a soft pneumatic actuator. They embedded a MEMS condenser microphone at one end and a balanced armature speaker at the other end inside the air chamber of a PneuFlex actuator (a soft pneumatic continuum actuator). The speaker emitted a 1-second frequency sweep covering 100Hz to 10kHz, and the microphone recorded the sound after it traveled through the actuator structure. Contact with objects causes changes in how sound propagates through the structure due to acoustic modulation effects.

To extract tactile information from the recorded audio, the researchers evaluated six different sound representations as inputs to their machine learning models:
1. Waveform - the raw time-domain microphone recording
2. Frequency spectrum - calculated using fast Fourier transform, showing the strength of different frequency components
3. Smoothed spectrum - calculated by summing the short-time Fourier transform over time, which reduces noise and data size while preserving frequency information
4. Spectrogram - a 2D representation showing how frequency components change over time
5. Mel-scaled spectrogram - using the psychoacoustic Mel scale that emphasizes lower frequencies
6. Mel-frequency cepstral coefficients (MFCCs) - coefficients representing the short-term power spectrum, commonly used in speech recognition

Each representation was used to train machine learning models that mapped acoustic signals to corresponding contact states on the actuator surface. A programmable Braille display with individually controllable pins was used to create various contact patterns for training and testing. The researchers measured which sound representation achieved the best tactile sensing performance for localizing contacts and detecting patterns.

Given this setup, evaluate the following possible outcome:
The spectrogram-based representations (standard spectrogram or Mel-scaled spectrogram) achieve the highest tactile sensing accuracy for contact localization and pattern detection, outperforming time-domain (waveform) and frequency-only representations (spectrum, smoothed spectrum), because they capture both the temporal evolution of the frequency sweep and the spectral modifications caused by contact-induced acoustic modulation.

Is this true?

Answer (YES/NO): NO